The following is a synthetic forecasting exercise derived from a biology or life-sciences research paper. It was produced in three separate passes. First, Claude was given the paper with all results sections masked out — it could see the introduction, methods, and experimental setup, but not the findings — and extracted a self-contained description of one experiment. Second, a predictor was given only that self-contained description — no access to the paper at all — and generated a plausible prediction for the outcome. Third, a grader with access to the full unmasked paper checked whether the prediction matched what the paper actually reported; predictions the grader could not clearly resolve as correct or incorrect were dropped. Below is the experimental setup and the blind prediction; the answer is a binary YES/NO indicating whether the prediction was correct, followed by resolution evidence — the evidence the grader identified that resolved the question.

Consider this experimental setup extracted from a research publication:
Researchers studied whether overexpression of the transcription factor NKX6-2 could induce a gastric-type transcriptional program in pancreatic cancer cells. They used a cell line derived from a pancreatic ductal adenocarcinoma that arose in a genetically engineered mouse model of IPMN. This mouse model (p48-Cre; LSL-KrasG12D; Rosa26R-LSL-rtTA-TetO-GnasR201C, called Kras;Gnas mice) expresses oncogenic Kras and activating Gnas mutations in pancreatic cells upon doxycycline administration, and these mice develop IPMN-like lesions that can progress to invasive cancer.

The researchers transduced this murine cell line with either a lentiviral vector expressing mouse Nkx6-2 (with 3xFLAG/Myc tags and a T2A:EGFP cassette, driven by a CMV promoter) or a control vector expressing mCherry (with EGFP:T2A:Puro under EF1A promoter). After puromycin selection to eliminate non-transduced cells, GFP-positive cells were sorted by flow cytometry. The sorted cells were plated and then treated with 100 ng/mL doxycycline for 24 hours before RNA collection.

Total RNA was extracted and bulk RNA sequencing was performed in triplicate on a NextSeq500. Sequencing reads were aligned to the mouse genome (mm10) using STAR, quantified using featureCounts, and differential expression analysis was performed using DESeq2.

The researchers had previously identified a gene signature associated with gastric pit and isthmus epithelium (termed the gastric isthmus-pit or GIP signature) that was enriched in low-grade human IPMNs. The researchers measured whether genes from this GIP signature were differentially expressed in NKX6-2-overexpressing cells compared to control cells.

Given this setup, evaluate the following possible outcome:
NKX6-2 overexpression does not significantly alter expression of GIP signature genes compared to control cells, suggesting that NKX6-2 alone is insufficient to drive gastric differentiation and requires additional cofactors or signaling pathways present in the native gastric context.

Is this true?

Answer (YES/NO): NO